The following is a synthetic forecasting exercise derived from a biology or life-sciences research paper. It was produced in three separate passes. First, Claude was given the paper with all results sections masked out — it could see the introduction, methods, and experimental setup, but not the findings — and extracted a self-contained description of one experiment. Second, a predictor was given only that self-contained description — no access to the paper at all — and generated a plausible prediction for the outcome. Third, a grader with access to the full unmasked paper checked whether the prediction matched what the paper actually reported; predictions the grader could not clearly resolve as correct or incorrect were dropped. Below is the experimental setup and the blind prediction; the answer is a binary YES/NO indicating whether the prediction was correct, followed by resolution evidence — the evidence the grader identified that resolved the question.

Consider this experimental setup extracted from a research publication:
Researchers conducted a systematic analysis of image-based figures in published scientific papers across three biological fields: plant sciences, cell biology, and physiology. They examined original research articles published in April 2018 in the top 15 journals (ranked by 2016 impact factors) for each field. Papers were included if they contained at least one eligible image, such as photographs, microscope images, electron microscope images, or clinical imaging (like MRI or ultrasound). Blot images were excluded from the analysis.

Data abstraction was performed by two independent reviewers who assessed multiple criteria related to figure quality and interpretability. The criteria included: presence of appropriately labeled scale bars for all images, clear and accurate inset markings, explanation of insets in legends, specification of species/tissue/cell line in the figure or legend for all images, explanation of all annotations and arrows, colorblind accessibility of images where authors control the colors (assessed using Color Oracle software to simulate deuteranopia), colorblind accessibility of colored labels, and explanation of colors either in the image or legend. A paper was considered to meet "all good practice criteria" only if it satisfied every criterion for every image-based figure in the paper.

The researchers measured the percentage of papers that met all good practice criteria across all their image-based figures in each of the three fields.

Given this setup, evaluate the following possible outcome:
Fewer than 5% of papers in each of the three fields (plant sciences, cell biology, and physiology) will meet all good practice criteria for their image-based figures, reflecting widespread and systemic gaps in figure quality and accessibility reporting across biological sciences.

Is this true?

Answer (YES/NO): NO